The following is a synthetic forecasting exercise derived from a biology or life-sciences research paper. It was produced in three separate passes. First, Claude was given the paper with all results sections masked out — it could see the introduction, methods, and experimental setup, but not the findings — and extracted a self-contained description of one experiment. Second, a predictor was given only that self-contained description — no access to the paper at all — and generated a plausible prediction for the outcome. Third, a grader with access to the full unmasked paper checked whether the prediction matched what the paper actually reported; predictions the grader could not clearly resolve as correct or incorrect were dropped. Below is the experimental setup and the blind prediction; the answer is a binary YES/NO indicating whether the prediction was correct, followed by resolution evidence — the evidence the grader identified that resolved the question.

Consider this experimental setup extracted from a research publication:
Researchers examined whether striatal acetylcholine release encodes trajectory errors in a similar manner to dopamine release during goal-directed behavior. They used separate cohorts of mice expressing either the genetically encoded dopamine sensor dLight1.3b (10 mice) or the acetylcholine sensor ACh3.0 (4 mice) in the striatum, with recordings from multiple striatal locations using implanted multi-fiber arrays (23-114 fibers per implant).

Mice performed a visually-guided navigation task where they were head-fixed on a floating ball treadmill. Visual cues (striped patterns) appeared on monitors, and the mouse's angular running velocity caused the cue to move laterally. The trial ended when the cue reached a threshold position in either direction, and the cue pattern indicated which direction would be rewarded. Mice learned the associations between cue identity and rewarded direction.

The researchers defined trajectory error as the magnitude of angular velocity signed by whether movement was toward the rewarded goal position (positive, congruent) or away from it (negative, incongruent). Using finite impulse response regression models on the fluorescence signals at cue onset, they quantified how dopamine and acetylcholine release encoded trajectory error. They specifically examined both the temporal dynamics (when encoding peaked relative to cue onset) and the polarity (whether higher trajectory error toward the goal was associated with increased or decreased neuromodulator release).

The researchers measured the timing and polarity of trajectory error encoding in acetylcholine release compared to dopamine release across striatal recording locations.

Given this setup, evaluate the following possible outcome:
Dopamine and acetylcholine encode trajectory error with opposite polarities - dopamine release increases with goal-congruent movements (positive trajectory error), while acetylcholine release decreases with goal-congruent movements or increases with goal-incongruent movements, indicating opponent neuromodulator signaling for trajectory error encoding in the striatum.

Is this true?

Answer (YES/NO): YES